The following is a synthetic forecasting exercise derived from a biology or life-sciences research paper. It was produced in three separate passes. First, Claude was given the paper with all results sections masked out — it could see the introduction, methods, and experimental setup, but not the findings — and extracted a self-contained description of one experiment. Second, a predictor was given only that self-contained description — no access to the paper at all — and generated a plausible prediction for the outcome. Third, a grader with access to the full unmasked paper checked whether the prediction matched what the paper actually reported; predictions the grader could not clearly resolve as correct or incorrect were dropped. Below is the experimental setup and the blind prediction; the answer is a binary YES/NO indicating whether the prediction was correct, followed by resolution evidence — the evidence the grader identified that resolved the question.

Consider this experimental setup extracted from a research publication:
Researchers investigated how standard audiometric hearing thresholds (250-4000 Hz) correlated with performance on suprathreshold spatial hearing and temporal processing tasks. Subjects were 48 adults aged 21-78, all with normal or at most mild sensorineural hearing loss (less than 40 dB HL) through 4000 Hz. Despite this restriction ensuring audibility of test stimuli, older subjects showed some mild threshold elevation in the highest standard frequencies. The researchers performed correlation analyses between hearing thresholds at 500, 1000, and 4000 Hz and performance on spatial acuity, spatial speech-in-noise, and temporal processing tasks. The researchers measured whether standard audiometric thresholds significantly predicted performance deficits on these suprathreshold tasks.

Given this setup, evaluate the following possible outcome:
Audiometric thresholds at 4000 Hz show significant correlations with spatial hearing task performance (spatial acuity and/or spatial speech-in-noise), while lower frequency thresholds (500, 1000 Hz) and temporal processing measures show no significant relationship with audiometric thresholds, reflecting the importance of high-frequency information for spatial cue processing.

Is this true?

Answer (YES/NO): NO